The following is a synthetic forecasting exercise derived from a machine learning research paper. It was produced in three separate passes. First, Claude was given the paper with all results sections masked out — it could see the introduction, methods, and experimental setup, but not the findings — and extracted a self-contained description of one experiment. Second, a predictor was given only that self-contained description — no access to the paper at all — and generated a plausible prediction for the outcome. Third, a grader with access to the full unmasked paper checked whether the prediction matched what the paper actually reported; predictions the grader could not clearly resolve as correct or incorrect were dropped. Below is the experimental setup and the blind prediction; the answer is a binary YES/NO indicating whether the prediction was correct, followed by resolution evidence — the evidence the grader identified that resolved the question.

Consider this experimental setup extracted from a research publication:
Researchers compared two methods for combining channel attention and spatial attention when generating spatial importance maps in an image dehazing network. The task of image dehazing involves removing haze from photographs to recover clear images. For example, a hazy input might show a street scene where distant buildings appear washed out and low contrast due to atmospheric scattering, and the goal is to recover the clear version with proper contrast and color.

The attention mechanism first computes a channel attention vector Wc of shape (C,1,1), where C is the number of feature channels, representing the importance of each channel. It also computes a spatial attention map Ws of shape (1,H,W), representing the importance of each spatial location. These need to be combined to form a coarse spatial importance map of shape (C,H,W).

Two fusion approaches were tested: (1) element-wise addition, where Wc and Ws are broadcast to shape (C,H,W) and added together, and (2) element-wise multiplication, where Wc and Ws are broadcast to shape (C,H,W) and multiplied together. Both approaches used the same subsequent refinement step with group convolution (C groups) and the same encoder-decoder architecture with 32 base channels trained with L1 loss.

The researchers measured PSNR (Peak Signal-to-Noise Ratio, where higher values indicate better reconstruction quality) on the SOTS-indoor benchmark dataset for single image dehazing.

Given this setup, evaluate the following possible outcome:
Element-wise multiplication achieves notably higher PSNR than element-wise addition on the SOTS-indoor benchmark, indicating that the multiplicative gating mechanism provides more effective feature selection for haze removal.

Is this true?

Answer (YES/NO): NO